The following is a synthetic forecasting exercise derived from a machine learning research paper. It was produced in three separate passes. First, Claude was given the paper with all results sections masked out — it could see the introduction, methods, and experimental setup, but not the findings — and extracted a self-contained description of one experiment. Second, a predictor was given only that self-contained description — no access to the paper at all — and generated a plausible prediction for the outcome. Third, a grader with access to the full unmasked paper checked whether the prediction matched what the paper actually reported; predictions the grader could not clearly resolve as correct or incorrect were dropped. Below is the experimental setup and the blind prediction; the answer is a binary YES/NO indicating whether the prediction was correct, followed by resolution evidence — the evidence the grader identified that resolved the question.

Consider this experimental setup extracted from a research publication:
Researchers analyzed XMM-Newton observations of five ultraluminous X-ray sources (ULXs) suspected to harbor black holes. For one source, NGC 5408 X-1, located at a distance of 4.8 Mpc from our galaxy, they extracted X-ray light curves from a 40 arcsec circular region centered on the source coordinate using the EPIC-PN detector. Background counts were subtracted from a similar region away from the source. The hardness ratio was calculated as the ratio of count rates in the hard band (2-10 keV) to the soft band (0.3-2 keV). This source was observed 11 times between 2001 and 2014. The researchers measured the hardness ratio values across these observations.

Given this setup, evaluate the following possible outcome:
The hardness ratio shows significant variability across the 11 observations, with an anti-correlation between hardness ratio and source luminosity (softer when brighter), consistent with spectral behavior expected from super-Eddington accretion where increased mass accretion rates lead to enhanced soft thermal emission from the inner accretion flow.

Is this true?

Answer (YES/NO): NO